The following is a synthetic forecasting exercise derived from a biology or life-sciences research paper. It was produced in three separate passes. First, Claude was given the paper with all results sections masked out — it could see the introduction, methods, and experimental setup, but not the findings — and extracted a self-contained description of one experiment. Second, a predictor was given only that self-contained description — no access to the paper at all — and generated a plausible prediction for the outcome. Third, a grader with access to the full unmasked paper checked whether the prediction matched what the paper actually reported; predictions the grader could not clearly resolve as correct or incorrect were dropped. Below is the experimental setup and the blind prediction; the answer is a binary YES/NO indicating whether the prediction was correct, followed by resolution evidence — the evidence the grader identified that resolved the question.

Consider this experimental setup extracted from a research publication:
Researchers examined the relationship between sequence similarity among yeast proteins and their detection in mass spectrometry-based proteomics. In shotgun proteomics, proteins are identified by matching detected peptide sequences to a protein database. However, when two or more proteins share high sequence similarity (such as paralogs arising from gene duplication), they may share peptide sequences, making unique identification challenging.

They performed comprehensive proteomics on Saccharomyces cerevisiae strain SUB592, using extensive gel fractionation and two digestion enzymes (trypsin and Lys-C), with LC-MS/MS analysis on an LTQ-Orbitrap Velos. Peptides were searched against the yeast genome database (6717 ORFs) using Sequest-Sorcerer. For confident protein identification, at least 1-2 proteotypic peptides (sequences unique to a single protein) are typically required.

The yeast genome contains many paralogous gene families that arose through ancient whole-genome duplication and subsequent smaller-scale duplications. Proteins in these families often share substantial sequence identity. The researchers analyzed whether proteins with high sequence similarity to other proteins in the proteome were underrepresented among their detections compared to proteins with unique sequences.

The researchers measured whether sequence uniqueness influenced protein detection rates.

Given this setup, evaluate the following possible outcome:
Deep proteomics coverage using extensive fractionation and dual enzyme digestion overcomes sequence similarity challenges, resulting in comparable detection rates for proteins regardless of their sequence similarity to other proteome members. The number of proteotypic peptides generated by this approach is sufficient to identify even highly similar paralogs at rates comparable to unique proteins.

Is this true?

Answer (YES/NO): NO